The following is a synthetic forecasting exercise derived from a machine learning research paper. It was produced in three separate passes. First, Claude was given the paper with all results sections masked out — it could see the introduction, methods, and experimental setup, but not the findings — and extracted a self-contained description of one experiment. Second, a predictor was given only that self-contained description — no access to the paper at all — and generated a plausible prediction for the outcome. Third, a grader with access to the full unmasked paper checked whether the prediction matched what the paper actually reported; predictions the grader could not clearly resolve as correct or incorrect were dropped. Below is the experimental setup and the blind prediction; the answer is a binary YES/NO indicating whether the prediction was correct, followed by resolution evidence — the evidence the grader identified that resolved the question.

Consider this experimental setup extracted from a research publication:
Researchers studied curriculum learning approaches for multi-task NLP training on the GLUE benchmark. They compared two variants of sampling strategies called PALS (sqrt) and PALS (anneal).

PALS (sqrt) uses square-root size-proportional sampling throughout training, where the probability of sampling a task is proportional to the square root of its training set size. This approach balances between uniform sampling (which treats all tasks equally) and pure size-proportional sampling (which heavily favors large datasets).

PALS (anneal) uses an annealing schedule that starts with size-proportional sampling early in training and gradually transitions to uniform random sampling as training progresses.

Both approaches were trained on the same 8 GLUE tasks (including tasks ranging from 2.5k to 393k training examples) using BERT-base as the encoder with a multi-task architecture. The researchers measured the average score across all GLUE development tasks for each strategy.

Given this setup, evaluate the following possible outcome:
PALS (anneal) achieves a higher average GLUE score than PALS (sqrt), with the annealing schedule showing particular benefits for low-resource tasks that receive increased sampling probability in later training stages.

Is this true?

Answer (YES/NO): NO